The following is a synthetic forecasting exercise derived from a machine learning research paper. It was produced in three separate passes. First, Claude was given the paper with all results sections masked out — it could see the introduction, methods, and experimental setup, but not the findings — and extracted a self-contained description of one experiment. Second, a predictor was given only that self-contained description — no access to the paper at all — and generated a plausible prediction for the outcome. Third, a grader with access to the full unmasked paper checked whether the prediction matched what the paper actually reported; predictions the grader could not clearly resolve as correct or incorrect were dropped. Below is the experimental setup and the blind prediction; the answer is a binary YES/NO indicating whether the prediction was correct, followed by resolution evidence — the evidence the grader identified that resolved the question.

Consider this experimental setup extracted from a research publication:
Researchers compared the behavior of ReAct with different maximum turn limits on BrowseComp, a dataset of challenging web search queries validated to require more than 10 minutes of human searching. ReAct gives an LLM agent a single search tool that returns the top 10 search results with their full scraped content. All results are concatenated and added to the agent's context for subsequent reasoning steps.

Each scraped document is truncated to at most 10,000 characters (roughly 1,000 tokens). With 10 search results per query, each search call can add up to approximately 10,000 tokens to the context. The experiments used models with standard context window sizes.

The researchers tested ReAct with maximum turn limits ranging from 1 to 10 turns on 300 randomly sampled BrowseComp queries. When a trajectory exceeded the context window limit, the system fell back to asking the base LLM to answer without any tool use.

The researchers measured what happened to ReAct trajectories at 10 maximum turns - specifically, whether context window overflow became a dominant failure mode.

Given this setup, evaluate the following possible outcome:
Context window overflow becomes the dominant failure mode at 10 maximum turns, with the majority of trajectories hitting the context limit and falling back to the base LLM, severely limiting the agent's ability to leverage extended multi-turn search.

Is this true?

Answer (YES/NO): YES